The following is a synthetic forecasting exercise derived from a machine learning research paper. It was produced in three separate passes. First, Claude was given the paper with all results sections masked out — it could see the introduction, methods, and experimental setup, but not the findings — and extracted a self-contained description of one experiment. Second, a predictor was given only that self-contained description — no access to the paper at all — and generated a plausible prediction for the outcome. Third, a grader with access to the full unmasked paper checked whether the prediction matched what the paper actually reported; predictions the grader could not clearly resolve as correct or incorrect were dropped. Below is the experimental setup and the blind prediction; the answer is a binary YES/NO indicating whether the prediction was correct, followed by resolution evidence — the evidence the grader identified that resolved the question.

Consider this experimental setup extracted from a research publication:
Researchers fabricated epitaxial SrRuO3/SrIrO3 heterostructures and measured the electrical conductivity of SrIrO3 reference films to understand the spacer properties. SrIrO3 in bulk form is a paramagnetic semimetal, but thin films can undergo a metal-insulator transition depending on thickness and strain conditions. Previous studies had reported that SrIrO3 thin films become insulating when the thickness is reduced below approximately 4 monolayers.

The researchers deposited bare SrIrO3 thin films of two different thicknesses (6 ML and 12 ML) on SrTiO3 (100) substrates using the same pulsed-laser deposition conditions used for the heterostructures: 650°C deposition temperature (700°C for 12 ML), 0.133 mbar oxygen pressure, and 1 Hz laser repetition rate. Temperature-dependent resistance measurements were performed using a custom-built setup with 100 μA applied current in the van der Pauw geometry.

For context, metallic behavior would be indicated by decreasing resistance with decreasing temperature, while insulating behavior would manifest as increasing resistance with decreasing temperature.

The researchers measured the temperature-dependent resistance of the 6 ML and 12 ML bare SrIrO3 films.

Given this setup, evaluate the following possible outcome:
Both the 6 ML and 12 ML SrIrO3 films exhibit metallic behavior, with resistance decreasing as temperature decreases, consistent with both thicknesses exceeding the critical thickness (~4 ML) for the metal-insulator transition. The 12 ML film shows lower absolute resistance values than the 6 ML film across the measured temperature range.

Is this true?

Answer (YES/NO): NO